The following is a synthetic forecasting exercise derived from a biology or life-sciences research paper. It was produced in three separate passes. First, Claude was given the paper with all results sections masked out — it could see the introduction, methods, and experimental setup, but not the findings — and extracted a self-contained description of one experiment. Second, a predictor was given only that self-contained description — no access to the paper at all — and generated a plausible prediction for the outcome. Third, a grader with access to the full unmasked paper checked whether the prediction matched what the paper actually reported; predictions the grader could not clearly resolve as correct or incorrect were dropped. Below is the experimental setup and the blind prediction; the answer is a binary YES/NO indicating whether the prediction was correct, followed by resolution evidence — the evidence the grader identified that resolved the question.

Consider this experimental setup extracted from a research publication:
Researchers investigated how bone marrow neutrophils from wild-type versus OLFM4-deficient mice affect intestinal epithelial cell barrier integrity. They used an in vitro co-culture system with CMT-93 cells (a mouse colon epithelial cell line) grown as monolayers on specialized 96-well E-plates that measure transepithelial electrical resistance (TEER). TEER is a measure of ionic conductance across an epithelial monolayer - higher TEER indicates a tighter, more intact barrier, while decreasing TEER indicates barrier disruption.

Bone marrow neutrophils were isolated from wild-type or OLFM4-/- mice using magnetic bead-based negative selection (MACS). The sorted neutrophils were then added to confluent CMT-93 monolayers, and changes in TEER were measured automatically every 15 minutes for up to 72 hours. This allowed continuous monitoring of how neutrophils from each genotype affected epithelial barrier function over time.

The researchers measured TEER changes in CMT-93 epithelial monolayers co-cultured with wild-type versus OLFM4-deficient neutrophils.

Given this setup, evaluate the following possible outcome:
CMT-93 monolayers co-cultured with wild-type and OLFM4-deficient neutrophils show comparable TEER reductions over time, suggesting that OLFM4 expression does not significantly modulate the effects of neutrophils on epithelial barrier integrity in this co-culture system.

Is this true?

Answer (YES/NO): NO